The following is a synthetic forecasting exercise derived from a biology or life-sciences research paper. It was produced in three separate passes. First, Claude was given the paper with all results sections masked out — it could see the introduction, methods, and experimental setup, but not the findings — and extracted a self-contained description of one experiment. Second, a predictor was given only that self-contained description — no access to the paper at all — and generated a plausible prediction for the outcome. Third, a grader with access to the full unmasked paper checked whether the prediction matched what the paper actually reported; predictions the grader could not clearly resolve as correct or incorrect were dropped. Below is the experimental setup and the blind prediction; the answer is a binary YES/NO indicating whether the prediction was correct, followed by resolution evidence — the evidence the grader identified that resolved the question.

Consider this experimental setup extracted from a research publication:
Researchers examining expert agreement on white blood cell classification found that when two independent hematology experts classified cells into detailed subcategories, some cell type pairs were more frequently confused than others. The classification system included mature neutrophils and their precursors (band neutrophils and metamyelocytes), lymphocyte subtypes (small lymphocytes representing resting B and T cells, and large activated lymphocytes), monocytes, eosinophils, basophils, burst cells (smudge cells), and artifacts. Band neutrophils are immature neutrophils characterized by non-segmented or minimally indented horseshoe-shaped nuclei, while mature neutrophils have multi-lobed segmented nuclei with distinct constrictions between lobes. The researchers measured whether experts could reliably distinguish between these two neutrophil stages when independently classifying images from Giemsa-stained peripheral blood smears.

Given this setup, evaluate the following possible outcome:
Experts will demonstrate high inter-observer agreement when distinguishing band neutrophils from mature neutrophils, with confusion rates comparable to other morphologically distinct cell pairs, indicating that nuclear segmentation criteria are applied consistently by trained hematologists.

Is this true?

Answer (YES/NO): NO